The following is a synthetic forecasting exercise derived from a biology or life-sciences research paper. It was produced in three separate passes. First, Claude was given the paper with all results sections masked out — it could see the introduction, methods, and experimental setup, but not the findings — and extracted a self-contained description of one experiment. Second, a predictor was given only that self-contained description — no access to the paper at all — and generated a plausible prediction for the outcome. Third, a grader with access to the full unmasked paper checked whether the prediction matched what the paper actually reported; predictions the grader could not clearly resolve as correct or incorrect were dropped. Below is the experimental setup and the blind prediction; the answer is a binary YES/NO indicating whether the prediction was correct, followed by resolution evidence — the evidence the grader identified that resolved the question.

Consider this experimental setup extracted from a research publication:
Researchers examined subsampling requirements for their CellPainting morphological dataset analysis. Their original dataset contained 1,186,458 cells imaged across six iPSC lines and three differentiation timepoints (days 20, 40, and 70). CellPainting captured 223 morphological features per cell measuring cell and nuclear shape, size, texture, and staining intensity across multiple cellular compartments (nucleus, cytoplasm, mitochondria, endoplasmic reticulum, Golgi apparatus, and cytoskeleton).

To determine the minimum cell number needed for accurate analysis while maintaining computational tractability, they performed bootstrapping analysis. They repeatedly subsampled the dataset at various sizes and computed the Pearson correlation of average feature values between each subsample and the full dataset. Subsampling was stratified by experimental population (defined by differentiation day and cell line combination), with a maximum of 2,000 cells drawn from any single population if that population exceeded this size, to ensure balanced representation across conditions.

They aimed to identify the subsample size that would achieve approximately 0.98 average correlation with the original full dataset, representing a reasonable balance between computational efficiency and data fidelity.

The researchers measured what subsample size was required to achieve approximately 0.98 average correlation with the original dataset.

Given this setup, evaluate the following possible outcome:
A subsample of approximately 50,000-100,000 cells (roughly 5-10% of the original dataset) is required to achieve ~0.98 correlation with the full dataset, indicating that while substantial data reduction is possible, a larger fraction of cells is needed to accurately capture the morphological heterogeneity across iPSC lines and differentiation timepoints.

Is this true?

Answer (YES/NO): YES